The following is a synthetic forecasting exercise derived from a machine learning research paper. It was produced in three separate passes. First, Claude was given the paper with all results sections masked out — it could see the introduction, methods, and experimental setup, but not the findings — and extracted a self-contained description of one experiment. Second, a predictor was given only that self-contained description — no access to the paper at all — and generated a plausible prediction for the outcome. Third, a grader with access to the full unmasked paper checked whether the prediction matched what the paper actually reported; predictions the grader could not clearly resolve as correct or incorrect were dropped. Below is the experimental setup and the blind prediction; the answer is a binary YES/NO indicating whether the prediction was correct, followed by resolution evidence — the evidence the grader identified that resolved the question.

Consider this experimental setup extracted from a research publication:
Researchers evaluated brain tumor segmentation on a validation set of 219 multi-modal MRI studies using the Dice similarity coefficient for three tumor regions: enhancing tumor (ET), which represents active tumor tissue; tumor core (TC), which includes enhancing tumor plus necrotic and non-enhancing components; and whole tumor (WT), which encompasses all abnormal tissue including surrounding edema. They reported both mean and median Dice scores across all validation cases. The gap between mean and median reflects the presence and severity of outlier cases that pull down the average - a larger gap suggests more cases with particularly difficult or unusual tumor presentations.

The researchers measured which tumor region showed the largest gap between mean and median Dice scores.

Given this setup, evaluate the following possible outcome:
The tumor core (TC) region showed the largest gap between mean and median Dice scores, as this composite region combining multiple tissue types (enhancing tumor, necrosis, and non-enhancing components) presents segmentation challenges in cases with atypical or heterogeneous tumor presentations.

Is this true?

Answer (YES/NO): YES